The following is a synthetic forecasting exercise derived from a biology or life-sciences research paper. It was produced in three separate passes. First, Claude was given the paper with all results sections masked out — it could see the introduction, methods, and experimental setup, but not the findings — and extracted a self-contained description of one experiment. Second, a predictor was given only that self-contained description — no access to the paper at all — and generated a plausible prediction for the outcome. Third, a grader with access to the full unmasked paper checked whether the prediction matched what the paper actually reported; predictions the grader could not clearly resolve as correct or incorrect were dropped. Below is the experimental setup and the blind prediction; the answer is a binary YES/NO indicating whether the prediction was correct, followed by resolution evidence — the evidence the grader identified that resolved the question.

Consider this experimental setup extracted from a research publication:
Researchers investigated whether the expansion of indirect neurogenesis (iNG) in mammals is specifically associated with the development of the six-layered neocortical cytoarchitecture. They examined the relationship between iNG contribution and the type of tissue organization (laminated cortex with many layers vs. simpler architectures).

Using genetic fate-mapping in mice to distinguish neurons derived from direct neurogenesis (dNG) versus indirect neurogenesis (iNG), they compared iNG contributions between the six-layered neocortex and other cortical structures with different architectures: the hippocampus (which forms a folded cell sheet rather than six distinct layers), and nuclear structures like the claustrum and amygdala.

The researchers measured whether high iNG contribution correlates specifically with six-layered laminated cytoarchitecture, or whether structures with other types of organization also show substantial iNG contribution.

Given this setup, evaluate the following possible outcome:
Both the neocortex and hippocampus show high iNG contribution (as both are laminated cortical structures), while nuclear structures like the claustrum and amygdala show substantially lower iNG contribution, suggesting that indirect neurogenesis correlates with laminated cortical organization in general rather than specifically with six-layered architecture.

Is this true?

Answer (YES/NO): NO